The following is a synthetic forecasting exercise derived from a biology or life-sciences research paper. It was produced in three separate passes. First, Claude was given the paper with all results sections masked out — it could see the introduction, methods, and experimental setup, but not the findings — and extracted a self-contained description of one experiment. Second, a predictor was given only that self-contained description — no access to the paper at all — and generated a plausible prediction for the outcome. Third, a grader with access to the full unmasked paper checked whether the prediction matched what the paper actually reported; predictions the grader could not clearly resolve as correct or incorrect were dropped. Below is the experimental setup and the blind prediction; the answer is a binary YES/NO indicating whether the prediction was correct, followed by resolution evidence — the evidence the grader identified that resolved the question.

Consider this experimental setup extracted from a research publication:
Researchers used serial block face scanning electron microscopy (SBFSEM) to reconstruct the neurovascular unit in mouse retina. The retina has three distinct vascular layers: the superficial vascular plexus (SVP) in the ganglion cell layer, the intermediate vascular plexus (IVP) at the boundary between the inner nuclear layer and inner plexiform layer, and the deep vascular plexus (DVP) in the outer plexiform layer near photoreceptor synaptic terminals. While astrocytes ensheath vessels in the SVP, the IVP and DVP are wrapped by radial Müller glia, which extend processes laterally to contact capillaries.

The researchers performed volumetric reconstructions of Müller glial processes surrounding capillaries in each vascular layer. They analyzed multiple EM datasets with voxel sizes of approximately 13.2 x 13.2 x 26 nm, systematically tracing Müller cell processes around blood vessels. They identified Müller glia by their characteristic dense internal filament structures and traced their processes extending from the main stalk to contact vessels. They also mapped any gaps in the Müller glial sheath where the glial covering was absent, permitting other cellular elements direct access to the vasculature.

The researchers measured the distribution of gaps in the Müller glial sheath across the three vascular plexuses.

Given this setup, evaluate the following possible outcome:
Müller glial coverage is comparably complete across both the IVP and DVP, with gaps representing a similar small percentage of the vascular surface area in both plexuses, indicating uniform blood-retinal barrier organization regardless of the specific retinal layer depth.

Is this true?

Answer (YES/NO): NO